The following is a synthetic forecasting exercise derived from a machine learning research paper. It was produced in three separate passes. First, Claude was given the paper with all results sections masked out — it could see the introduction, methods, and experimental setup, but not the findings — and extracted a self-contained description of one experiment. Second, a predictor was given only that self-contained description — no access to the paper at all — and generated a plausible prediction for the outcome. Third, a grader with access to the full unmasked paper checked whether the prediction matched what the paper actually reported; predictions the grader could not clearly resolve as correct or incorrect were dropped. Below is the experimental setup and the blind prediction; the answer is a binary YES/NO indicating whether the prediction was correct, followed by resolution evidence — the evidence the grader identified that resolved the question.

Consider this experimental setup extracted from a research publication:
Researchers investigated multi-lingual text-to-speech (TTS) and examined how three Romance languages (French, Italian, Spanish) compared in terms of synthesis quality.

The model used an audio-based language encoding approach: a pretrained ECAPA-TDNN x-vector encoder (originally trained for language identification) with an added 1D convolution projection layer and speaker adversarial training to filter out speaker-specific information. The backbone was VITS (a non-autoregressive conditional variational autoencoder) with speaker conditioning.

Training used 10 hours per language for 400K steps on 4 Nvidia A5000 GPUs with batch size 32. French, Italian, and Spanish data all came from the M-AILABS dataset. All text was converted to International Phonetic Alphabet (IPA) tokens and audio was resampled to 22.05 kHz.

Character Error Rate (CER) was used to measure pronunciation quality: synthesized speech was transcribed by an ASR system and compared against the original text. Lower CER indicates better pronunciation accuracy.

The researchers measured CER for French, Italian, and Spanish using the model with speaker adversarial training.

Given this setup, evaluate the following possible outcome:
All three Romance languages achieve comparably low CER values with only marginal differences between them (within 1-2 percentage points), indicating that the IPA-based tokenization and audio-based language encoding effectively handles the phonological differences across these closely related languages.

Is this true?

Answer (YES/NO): NO